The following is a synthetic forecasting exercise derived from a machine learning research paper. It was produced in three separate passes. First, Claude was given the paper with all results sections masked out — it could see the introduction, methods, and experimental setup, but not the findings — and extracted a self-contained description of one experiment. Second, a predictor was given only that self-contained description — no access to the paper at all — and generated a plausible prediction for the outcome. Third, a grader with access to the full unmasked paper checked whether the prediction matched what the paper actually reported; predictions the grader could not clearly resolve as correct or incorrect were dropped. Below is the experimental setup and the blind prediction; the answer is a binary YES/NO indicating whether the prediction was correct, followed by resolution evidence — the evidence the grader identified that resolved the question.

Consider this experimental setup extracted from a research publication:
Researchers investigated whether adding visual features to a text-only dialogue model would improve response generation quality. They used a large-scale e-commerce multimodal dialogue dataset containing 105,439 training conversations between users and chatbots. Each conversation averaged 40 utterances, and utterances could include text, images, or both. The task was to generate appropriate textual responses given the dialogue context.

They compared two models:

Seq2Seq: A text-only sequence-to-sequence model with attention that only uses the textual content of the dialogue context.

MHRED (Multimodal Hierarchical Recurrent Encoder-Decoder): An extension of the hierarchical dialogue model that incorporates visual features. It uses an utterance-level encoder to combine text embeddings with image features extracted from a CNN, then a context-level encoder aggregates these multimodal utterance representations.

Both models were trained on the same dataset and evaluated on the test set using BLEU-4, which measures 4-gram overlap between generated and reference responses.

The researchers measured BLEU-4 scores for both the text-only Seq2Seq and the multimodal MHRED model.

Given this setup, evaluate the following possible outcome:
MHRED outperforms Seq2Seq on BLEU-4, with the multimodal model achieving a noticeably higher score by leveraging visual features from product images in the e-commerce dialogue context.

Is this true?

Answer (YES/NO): NO